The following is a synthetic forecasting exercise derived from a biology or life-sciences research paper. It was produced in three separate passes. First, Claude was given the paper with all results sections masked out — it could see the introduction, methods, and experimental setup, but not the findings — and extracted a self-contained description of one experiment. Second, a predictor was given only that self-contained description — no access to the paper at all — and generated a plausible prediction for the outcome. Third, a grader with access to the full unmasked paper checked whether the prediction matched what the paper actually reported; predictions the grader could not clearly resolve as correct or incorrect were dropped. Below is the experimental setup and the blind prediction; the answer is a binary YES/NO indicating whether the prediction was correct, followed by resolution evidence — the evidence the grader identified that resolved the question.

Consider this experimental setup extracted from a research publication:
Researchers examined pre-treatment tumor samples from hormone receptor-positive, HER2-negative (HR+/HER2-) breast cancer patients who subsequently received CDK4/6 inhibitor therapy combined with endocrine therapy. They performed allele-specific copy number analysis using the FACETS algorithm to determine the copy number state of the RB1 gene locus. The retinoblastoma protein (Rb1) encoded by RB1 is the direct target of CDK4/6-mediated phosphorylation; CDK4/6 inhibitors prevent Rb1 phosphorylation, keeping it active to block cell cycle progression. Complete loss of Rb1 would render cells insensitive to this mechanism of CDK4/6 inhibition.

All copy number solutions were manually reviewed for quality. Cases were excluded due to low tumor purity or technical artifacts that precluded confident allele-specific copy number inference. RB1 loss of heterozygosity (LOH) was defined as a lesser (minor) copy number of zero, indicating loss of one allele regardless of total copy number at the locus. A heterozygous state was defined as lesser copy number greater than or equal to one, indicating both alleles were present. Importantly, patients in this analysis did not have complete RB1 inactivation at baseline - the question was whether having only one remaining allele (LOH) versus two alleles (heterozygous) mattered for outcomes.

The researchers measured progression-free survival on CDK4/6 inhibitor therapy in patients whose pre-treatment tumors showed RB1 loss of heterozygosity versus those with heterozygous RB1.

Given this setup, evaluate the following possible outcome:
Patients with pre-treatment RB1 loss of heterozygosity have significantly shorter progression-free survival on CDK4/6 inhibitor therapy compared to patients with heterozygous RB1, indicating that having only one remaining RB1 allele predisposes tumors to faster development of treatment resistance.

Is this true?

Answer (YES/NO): YES